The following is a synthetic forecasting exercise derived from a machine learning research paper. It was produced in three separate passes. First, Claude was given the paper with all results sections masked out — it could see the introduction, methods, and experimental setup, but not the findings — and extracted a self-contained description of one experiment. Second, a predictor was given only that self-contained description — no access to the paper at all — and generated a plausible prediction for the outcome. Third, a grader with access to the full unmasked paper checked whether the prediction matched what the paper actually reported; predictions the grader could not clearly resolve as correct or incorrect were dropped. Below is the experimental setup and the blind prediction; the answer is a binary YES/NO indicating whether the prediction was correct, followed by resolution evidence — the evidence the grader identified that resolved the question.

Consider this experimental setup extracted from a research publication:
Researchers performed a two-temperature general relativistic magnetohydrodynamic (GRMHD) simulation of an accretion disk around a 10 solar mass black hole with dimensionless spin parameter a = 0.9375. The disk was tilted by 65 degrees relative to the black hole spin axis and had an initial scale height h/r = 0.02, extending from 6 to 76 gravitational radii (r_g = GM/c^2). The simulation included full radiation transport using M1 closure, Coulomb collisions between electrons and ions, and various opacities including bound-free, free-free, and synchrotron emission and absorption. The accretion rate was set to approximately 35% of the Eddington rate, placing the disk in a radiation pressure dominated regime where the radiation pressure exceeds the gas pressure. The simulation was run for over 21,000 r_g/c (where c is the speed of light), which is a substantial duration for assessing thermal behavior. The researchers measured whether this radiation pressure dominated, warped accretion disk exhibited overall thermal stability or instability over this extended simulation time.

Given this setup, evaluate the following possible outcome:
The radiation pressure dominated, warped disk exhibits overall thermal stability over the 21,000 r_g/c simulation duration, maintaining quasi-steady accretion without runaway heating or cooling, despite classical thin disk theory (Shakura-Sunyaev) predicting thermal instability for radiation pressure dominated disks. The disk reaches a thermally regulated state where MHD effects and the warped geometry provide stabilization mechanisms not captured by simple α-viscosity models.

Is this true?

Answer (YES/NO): YES